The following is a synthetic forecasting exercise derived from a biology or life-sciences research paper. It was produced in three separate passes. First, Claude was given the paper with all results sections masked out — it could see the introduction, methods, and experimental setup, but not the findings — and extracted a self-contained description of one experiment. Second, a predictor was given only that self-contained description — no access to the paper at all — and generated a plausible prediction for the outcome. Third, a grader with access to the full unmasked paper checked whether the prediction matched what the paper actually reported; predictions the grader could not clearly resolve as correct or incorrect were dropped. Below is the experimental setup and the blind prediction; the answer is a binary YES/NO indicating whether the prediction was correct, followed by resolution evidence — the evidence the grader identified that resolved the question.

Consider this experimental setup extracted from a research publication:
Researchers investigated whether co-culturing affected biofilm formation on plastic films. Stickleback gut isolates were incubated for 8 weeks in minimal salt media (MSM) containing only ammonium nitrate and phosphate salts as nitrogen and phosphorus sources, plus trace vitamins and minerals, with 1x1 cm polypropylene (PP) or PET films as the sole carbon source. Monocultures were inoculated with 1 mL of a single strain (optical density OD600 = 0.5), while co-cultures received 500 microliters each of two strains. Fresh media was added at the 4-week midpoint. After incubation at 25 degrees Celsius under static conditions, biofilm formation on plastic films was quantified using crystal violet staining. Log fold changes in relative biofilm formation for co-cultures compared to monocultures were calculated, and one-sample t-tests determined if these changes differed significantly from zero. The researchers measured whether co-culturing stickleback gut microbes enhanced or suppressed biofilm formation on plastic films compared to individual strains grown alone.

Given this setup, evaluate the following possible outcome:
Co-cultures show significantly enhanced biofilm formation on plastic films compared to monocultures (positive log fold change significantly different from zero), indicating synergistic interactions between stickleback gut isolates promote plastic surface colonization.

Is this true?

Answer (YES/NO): NO